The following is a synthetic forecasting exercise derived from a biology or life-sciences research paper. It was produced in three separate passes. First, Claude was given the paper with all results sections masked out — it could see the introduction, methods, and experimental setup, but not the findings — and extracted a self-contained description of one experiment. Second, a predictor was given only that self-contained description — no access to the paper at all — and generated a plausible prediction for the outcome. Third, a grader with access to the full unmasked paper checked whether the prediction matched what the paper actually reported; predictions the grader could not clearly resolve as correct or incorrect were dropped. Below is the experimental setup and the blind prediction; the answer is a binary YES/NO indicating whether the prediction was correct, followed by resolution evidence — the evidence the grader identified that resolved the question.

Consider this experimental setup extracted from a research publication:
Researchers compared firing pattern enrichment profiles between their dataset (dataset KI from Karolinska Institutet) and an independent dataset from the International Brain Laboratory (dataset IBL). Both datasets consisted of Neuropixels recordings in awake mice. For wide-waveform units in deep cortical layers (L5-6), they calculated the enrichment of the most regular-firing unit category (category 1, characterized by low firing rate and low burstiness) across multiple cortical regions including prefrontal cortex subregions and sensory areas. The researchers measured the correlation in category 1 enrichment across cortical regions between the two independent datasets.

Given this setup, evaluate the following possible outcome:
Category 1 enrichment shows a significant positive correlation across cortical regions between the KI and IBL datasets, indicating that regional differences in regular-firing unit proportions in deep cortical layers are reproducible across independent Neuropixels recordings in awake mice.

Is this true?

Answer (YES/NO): YES